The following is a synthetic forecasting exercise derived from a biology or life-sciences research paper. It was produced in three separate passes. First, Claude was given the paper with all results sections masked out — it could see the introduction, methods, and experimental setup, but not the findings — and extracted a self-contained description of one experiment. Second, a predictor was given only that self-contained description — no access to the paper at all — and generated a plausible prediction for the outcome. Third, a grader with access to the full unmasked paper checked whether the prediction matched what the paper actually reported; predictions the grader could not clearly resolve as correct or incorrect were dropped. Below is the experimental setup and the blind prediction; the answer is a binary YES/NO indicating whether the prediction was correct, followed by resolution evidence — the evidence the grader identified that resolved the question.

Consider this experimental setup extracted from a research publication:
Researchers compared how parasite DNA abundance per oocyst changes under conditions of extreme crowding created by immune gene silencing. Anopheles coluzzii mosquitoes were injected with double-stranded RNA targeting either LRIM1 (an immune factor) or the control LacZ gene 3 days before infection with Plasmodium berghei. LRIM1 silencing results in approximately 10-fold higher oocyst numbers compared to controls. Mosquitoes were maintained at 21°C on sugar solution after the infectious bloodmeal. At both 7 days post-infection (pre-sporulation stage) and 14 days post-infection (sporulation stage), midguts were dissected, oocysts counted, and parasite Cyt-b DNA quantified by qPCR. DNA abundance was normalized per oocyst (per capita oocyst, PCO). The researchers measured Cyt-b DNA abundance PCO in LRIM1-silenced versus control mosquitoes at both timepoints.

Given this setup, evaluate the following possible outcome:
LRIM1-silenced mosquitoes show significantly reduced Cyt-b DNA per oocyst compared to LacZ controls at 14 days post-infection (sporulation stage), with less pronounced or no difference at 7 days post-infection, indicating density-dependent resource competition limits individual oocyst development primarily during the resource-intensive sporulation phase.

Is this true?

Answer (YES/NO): NO